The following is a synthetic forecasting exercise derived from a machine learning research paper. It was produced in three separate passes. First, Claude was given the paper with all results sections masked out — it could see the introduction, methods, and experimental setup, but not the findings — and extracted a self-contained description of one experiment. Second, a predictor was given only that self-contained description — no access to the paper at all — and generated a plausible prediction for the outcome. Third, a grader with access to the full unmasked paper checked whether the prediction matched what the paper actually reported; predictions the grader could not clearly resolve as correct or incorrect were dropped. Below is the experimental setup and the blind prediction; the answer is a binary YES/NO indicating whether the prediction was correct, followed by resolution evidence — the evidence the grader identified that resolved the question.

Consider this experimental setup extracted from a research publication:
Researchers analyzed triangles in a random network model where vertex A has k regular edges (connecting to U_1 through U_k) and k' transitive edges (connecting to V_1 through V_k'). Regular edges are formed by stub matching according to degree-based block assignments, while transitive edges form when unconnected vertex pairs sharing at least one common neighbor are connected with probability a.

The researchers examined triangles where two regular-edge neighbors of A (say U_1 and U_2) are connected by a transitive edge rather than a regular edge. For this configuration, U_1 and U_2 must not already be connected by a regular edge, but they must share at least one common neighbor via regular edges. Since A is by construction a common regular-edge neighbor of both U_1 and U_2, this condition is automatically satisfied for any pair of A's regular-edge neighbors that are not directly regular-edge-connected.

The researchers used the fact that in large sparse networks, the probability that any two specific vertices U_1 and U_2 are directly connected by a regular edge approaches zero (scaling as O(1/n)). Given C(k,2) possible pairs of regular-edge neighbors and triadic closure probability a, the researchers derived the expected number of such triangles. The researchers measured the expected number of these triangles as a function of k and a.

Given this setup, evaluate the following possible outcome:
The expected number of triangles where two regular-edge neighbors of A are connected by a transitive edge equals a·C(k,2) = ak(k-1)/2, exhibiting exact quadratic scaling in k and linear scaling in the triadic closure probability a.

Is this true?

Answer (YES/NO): YES